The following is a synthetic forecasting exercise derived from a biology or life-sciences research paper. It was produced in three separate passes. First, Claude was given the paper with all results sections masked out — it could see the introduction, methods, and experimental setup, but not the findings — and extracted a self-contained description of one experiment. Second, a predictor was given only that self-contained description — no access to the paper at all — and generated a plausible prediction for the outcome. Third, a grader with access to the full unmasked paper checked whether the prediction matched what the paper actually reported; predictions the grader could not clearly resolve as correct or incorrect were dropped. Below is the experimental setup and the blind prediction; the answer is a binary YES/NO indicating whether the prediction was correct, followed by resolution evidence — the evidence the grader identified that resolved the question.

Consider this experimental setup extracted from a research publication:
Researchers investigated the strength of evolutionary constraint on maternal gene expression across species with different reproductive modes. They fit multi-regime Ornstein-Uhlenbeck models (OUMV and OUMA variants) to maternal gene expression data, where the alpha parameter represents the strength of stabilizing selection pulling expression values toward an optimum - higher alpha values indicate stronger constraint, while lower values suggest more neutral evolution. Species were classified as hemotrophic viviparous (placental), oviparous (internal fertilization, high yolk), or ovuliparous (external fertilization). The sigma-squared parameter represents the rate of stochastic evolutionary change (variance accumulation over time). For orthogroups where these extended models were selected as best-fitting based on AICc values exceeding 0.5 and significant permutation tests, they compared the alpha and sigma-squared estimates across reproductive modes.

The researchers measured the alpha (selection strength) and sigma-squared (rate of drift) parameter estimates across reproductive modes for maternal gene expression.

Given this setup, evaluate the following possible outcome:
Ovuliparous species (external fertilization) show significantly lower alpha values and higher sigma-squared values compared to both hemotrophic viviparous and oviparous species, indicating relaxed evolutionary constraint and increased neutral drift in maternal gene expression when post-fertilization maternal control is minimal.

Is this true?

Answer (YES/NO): NO